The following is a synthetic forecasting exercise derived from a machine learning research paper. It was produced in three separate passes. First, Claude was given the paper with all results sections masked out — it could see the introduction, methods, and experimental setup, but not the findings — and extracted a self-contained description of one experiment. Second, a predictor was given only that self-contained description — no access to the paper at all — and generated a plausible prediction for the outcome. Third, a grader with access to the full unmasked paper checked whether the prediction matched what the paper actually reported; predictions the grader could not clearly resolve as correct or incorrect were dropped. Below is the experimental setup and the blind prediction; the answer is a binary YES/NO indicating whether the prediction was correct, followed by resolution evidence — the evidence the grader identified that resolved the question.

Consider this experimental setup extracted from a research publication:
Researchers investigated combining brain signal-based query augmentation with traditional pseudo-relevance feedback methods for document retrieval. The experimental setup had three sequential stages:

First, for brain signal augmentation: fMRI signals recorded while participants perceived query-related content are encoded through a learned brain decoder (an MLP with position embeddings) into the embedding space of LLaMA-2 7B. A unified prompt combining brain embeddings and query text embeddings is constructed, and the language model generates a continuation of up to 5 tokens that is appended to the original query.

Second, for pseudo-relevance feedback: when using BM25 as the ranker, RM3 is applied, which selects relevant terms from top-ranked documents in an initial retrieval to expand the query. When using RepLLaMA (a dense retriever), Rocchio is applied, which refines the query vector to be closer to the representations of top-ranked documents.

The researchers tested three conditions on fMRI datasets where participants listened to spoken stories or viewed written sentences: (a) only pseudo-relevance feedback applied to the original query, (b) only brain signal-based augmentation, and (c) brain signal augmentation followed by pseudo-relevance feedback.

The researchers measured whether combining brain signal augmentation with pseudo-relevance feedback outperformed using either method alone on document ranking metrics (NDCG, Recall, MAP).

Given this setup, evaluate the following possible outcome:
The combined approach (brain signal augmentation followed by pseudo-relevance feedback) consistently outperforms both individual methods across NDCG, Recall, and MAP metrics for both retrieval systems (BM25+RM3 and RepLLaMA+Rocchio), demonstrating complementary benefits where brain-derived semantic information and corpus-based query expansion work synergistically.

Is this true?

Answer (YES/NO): NO